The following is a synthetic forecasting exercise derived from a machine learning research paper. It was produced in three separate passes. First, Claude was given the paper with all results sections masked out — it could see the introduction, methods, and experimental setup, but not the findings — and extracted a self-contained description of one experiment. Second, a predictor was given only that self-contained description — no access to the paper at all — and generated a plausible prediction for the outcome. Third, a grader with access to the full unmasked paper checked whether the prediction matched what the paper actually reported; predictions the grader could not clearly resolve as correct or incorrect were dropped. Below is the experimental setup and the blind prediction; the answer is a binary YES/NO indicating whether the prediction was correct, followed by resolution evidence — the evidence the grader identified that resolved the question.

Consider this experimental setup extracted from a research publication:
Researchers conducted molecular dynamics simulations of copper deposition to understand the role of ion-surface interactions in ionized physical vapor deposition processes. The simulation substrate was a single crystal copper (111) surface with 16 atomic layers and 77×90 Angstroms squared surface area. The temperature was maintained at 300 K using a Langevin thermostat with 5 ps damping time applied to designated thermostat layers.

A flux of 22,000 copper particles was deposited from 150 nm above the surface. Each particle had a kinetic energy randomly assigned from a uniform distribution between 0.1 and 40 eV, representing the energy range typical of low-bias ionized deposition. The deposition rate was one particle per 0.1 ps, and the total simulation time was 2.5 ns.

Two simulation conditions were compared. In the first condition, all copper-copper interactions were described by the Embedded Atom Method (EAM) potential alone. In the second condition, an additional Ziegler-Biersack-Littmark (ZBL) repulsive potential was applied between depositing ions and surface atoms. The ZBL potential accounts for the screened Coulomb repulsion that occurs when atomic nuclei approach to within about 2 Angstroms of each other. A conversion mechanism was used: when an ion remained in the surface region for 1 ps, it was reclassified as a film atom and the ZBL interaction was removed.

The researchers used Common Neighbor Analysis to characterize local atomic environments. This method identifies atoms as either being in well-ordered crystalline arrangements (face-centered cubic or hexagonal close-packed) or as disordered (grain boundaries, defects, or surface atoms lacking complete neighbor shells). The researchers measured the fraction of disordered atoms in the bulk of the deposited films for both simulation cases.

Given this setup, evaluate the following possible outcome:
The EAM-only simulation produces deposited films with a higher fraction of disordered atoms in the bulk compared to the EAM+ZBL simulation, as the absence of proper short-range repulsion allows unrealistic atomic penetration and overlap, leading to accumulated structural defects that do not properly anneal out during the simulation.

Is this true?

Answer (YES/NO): YES